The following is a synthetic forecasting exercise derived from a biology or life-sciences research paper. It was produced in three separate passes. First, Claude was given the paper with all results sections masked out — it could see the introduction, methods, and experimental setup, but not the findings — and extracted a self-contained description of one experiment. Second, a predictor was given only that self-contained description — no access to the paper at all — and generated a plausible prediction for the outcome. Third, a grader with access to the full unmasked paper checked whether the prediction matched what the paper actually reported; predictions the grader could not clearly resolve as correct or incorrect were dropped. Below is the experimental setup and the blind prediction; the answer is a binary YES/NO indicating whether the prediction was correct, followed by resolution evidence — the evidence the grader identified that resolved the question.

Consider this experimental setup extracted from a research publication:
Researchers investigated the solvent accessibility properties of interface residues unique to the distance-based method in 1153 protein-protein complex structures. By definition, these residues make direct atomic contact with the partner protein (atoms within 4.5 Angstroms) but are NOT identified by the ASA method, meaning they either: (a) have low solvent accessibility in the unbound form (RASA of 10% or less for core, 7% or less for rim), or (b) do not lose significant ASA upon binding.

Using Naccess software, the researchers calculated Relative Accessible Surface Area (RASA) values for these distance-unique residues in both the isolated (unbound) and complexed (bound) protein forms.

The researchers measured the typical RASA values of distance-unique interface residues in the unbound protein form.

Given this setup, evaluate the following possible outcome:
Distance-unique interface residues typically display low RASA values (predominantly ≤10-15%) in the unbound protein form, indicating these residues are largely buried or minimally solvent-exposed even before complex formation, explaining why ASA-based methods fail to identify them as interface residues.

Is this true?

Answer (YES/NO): YES